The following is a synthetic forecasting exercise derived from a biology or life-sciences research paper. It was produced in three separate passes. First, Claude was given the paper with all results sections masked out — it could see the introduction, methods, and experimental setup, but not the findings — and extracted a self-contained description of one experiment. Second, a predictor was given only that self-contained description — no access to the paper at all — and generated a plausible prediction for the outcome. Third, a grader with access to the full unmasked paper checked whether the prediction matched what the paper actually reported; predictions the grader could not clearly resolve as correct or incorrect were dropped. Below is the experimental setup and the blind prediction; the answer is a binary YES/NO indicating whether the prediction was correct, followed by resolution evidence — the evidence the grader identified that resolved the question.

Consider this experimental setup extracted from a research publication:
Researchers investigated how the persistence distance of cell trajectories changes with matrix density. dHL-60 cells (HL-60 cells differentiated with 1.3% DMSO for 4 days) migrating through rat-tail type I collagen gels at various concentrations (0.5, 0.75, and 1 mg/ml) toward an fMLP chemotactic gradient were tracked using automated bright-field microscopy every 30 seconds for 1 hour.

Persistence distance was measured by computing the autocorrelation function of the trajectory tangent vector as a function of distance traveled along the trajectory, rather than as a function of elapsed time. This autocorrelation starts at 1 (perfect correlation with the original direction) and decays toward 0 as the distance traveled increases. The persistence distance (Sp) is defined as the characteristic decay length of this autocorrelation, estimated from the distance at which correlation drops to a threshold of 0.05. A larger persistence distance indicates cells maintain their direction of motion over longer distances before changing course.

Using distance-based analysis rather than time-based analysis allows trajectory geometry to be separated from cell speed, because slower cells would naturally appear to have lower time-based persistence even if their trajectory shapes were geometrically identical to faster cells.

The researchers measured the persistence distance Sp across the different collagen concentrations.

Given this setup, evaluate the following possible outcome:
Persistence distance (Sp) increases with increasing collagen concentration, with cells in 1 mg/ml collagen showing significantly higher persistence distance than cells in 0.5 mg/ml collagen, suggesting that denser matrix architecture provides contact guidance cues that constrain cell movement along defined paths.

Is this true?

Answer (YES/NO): NO